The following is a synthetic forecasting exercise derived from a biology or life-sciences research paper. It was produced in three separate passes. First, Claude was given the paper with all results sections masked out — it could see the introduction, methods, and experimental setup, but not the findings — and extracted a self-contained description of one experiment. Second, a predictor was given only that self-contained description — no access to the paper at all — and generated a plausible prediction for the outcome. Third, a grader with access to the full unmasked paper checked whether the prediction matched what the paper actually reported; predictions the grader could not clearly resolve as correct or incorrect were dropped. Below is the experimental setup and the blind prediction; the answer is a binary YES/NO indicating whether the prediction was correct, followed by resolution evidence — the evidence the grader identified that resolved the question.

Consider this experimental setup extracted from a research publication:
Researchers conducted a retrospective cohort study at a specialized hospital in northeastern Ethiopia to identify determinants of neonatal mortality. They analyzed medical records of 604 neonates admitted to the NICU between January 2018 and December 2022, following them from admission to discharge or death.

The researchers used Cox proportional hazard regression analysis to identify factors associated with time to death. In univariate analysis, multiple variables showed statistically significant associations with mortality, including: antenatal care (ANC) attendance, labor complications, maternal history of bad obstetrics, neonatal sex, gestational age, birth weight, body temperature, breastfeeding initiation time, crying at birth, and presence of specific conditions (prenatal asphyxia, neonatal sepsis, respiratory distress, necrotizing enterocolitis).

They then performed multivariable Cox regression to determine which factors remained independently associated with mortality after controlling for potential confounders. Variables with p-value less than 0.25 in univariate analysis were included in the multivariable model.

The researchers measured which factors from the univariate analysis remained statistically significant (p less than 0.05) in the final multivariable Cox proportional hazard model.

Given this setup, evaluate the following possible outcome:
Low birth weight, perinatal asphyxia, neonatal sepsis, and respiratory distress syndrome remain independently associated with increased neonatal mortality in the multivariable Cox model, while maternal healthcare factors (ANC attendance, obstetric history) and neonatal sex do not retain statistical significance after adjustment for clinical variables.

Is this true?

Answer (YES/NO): NO